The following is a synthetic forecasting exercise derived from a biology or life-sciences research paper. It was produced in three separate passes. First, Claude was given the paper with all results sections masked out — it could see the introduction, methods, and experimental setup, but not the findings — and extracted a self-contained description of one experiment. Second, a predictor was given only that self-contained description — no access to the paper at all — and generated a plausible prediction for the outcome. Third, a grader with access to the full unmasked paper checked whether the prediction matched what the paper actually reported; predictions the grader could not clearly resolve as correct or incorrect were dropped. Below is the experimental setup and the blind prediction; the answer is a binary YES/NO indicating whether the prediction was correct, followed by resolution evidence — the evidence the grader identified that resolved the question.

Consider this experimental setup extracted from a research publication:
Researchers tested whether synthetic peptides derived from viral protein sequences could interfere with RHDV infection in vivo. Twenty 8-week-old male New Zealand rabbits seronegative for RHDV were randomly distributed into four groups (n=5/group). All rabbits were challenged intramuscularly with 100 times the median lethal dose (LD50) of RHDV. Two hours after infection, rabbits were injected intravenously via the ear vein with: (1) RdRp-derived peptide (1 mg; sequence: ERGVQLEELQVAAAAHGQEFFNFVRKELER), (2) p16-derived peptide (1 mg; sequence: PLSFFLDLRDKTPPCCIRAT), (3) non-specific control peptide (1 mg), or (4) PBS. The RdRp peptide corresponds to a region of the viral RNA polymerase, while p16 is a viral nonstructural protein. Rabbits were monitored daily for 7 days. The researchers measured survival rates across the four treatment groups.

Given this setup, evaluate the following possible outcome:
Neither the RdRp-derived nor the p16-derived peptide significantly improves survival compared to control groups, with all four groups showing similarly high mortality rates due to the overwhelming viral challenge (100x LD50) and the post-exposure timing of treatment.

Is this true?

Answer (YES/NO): NO